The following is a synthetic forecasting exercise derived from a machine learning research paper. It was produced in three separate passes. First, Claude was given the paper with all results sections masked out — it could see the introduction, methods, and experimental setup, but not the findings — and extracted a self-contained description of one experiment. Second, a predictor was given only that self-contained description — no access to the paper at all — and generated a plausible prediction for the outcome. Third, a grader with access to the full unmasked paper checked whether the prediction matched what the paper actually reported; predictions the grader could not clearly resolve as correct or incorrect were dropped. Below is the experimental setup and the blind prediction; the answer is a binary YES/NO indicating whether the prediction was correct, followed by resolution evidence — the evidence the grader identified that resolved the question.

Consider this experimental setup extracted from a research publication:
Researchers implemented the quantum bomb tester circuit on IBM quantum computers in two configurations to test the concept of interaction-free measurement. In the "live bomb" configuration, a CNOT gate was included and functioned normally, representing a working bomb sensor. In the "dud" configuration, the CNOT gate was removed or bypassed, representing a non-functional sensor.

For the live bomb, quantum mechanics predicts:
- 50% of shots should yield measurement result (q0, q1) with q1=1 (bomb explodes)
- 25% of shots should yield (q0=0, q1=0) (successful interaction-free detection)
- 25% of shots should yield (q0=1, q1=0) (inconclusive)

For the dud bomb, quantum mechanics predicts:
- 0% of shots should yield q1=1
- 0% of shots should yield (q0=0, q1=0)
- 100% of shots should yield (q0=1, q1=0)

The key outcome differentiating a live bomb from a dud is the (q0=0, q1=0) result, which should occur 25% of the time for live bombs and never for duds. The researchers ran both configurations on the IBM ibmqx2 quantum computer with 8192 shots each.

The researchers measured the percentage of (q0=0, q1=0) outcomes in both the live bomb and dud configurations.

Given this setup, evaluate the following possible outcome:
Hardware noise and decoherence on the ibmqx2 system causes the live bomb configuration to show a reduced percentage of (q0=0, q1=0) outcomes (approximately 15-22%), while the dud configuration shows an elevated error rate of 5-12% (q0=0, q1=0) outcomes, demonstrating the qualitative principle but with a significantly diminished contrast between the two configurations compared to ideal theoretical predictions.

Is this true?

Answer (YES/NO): NO